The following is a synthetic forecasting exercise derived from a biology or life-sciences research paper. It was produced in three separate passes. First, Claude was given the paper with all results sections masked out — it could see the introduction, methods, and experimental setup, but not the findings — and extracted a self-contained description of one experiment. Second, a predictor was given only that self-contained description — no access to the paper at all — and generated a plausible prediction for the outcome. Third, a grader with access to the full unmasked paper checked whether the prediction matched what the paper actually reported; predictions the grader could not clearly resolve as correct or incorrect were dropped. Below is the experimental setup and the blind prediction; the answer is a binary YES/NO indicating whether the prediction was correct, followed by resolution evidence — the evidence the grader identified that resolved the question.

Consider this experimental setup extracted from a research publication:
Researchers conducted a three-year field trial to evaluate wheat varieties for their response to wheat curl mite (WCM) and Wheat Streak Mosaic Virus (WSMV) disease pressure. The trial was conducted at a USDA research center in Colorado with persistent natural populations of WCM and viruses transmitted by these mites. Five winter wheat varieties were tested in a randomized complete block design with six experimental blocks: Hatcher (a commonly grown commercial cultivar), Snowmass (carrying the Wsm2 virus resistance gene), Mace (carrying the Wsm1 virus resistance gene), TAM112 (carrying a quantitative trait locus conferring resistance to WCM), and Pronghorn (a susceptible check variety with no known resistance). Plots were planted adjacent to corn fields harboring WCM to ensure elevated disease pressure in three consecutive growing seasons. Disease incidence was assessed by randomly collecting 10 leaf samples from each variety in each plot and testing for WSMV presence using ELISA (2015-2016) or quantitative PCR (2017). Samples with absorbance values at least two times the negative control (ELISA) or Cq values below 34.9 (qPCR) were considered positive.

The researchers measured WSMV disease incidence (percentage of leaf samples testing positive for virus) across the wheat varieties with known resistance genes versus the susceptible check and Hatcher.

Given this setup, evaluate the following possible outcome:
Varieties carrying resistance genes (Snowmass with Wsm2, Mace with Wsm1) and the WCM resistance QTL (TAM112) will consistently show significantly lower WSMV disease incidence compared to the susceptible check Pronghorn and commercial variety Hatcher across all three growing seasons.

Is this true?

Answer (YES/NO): NO